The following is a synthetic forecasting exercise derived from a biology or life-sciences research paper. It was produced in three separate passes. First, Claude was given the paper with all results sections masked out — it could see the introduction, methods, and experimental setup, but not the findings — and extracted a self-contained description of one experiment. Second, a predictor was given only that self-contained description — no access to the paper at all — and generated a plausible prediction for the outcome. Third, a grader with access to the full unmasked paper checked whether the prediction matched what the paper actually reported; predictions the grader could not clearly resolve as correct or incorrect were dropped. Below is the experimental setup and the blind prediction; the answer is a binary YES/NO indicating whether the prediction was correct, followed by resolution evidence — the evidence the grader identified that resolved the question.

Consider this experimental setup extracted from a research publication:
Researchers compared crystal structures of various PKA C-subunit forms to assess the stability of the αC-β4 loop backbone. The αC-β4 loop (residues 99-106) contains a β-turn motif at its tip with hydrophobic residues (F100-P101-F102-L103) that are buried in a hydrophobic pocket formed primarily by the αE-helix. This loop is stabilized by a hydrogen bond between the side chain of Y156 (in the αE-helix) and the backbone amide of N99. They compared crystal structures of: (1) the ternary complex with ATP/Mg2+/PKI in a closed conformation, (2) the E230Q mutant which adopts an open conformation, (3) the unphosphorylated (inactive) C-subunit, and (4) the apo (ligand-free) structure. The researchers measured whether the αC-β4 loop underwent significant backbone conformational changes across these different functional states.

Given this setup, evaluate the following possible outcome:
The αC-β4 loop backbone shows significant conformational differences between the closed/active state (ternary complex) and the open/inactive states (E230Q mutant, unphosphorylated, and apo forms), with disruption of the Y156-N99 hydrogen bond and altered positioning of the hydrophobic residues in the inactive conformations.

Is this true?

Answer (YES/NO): NO